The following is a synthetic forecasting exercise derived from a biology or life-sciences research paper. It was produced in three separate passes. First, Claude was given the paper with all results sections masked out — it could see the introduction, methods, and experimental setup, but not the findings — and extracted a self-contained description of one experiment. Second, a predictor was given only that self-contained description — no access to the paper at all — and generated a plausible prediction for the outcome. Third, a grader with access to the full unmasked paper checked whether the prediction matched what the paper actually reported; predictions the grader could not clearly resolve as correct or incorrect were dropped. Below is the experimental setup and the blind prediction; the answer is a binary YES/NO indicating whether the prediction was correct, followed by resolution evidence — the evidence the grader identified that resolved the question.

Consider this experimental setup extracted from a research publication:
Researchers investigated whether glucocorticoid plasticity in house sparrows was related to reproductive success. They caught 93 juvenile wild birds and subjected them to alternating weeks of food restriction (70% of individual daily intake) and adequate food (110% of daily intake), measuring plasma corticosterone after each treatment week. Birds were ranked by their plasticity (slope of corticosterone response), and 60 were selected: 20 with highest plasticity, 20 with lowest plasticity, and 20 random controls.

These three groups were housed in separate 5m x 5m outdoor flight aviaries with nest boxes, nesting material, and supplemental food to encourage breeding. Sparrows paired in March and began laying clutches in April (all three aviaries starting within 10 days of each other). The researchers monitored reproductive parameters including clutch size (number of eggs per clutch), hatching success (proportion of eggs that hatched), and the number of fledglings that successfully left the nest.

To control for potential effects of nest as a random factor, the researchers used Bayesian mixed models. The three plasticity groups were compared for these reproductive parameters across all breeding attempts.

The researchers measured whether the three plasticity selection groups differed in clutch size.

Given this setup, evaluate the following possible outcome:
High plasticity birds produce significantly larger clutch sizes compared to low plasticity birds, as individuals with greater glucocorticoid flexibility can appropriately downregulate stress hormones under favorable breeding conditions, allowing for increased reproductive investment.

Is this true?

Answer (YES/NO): NO